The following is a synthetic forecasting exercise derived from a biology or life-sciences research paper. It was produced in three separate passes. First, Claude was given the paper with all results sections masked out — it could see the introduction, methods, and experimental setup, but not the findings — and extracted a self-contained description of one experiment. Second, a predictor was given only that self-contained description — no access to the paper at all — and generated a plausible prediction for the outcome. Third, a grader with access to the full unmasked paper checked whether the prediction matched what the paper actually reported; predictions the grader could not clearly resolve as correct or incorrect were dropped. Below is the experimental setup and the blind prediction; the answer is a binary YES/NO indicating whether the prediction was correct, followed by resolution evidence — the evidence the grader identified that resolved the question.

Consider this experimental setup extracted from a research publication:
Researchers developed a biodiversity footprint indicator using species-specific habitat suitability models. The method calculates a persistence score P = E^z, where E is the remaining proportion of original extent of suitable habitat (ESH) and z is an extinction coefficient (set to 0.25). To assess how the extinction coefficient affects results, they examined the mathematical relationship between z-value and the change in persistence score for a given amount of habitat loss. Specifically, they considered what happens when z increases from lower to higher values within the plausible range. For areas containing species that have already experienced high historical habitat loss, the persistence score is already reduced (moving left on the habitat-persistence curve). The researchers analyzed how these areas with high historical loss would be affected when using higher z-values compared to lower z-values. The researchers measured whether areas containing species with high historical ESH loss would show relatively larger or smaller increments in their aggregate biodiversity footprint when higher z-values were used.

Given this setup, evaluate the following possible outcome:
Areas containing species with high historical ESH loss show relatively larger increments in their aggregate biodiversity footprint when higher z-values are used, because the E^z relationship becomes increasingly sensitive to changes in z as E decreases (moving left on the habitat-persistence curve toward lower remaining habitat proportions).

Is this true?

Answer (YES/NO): YES